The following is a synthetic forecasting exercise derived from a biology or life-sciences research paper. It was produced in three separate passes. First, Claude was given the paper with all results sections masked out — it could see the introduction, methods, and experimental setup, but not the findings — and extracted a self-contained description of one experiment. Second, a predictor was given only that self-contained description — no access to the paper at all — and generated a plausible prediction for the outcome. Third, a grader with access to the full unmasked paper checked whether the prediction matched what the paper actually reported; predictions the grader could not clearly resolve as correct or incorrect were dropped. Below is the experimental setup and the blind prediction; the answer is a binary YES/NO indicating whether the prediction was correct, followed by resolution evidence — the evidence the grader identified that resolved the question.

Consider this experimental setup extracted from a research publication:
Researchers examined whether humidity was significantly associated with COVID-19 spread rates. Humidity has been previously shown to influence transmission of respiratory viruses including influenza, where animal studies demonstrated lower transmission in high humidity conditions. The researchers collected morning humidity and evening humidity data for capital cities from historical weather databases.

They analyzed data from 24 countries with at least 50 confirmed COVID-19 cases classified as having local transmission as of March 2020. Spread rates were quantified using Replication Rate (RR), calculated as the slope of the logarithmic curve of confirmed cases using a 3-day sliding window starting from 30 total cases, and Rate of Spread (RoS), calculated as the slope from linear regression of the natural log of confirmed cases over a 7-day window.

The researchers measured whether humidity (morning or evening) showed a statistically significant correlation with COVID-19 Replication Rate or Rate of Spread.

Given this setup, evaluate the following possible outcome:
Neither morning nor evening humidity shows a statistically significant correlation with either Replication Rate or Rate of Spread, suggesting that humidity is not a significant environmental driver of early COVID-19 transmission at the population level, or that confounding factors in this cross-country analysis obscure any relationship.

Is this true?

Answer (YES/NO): YES